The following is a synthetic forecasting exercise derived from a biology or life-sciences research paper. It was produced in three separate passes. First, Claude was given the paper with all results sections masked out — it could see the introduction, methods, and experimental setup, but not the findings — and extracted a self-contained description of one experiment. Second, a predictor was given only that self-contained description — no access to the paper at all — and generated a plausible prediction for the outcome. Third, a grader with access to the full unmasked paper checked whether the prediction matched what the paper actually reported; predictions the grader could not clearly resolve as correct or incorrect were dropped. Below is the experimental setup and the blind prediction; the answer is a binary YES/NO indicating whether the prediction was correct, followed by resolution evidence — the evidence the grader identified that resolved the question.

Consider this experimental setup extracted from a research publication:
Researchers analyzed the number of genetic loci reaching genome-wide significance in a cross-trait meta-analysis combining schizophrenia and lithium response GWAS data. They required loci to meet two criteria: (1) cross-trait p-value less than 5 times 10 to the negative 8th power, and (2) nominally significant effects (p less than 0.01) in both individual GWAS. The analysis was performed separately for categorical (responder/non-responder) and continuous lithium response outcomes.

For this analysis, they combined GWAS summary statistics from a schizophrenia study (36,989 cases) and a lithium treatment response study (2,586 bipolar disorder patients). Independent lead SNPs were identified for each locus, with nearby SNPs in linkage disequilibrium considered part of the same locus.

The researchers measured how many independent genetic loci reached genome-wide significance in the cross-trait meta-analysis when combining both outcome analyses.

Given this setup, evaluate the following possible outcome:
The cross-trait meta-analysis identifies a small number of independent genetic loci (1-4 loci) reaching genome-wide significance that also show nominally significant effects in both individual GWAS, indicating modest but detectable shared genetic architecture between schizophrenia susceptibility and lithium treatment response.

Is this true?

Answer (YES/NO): NO